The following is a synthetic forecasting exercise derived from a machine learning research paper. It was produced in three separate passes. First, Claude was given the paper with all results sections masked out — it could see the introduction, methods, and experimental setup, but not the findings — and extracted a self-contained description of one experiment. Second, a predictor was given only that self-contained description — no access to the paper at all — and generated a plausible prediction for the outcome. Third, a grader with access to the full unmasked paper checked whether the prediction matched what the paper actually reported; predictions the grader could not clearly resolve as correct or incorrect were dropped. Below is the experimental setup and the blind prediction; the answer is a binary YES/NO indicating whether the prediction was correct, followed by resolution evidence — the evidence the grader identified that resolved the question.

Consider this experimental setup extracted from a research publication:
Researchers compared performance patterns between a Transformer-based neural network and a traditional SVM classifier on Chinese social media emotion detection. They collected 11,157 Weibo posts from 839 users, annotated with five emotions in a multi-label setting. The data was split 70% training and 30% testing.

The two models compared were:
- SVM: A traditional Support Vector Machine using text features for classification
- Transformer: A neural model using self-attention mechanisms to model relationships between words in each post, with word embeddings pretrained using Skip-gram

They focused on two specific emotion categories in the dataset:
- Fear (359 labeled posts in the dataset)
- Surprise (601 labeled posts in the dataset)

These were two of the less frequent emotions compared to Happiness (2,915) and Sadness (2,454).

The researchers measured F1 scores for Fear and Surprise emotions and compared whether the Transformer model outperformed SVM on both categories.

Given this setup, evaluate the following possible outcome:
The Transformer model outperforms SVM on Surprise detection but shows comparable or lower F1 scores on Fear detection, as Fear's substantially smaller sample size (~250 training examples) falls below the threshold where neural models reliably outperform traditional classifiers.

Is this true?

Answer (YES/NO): NO